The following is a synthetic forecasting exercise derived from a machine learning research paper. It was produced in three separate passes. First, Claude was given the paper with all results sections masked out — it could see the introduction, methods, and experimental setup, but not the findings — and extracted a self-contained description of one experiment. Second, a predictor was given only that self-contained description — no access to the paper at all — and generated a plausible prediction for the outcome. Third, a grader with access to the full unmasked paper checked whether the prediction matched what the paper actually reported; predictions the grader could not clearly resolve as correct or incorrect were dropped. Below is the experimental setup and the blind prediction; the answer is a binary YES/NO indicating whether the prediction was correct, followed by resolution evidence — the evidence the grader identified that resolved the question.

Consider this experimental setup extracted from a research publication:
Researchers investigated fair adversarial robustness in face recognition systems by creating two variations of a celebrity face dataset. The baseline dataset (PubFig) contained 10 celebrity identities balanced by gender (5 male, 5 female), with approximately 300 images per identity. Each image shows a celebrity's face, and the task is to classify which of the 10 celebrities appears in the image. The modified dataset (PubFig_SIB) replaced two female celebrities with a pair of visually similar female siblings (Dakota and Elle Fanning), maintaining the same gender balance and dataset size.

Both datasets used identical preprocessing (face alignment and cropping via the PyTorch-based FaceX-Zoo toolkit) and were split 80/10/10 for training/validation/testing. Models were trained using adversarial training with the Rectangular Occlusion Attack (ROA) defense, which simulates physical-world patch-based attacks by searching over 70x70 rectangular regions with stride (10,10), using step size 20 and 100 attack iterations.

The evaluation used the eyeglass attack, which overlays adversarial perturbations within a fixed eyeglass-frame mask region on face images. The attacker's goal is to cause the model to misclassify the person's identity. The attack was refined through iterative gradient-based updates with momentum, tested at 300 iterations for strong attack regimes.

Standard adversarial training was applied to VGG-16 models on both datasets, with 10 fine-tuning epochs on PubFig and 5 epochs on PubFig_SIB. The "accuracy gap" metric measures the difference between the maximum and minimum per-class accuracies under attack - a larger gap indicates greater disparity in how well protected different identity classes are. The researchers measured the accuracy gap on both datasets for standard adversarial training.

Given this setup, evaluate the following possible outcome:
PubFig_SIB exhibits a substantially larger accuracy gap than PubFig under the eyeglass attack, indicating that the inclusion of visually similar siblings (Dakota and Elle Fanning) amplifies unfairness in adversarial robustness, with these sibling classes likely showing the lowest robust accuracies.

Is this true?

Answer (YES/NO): NO